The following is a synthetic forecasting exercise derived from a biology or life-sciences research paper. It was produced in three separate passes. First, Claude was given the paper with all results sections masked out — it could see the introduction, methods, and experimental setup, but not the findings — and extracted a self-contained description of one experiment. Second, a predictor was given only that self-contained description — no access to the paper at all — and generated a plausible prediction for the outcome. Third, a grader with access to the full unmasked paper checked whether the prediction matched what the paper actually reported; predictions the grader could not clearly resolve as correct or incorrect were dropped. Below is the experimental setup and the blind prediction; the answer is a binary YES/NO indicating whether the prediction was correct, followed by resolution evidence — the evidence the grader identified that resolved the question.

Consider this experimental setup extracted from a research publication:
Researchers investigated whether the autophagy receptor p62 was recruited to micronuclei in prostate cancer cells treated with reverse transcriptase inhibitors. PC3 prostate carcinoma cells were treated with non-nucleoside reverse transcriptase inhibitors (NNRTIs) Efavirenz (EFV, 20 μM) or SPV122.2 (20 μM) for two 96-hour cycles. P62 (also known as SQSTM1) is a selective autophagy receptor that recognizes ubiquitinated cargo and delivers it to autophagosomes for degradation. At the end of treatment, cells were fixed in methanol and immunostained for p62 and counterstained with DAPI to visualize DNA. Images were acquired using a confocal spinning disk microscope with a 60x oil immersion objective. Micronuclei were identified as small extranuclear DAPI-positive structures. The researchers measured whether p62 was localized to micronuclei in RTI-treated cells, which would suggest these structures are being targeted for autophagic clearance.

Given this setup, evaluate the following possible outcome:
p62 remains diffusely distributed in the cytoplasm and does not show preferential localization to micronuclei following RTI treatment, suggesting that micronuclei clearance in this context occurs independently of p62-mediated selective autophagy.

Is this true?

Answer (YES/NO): NO